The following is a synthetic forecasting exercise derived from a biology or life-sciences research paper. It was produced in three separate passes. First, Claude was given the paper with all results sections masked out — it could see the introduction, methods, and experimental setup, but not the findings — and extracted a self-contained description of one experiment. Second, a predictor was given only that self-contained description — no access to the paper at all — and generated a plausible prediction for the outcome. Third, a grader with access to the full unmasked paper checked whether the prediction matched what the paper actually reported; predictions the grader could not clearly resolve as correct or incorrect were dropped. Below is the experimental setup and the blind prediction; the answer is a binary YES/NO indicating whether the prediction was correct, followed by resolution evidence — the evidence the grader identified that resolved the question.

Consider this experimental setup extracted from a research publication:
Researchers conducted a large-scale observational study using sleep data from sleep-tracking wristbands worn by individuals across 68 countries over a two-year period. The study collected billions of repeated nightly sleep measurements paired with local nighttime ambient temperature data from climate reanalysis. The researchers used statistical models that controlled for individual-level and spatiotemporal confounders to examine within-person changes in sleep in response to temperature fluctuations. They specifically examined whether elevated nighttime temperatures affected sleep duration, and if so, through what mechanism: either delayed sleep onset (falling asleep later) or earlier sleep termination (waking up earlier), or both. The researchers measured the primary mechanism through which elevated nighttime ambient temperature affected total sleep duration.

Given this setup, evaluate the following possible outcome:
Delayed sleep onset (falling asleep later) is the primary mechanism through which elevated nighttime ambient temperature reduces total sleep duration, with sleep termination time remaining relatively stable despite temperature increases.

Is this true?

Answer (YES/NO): YES